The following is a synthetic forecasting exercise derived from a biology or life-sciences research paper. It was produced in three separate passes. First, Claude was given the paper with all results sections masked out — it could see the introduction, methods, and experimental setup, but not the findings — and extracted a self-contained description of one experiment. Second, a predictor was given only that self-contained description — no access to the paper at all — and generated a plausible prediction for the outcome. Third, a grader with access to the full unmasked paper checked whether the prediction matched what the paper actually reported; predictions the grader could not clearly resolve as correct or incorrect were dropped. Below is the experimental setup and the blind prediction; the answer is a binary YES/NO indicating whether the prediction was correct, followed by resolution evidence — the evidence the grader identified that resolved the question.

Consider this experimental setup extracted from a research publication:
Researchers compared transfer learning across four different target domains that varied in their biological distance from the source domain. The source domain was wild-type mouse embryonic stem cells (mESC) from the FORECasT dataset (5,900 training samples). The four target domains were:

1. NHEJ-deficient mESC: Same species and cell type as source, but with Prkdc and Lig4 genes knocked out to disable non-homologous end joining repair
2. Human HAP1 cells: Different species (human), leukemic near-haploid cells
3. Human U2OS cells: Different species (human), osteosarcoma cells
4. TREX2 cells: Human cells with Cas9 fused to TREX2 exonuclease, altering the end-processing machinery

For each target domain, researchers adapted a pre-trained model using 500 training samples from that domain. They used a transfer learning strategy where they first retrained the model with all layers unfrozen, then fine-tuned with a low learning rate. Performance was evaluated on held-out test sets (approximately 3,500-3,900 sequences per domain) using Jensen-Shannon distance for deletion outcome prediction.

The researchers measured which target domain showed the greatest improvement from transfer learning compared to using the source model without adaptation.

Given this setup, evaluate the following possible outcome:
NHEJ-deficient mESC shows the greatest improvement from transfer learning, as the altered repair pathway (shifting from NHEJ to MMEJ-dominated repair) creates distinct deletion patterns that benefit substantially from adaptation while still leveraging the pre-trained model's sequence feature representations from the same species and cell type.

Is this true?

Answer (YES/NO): NO